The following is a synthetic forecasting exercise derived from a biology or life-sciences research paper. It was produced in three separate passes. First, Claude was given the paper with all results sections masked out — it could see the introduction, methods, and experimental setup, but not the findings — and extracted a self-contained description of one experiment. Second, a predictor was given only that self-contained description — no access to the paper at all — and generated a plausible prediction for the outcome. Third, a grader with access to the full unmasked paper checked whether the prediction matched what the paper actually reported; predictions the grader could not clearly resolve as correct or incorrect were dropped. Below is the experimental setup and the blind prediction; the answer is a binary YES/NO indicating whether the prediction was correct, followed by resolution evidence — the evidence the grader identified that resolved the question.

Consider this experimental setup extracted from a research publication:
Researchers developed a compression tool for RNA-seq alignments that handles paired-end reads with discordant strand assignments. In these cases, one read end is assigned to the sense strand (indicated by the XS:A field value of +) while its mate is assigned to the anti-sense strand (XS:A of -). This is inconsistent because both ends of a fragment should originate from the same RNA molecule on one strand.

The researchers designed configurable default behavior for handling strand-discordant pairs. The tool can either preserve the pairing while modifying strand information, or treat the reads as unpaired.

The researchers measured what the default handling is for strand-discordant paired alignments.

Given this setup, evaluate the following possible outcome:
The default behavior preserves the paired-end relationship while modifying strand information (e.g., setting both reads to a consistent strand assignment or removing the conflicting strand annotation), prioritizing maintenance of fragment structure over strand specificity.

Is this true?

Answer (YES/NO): YES